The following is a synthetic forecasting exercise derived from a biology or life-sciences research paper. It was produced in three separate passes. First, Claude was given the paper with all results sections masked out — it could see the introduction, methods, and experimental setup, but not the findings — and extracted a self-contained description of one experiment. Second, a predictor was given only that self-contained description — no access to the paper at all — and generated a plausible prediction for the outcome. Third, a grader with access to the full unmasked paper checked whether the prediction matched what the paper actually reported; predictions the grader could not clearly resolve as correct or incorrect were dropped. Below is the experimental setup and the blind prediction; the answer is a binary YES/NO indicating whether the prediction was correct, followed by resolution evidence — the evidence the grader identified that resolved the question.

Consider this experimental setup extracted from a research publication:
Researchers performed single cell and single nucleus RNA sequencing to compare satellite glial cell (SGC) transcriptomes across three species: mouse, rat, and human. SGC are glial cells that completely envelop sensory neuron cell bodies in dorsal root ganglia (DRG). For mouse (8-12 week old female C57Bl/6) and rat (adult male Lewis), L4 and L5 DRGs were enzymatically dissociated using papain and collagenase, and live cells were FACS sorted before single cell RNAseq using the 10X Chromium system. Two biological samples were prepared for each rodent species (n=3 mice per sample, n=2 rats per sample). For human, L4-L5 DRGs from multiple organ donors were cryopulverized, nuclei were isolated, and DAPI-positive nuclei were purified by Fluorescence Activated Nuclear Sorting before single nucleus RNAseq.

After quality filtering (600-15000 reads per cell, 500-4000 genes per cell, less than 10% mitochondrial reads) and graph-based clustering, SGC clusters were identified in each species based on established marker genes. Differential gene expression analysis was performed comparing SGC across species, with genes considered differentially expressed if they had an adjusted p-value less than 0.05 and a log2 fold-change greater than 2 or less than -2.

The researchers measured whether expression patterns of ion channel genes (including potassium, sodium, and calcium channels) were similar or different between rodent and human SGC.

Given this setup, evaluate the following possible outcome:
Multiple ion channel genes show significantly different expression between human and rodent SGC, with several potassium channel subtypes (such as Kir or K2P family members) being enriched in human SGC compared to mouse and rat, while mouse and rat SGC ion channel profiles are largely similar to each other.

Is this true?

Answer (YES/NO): NO